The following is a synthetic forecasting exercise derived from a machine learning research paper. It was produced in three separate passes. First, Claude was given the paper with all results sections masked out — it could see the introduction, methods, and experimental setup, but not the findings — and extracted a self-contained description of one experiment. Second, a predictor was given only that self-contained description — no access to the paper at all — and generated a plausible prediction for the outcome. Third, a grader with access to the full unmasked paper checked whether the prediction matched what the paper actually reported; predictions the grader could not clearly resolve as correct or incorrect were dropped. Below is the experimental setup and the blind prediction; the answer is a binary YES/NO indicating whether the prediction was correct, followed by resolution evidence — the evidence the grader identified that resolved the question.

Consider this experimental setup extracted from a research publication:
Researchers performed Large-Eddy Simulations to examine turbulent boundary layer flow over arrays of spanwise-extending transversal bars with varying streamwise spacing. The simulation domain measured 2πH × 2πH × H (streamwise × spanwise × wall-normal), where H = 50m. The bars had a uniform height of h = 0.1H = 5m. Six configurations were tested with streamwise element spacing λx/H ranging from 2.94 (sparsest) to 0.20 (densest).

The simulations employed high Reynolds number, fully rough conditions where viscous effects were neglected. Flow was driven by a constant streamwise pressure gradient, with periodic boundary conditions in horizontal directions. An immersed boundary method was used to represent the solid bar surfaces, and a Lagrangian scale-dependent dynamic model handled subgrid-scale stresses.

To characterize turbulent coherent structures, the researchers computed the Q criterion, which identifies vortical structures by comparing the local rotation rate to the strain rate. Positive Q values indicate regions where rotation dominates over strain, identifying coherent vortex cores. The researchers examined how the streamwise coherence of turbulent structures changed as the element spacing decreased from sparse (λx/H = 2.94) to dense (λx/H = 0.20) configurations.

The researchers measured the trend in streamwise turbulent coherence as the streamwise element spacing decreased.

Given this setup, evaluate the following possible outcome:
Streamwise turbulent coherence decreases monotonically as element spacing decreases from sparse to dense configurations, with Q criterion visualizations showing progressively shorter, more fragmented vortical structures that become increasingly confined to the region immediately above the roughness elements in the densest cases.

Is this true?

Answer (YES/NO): YES